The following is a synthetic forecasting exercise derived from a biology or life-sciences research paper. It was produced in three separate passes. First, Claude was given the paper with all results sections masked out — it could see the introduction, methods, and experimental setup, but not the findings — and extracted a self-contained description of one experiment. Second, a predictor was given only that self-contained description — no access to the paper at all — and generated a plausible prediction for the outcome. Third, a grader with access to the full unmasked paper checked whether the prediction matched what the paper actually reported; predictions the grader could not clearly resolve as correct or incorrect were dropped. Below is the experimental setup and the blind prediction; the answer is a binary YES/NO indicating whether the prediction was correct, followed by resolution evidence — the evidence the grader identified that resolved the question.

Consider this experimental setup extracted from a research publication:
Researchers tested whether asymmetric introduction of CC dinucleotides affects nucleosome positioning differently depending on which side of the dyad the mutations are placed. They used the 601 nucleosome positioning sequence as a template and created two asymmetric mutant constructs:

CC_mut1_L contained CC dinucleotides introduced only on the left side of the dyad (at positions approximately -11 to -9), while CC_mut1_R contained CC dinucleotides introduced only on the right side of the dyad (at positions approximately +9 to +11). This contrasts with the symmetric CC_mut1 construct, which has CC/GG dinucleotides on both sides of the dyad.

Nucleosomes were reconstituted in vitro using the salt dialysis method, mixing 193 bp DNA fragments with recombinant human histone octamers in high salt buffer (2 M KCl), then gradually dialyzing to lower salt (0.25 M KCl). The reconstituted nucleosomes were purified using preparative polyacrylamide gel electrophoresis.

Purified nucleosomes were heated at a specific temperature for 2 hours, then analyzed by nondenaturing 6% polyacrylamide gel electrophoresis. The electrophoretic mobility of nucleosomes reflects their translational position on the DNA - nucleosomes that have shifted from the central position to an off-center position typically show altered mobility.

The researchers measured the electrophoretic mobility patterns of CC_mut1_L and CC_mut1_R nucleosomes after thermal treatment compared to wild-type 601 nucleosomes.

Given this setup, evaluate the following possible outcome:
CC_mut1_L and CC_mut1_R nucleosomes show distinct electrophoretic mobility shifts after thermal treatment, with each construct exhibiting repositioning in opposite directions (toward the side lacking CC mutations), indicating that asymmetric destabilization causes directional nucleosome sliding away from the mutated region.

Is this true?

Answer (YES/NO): NO